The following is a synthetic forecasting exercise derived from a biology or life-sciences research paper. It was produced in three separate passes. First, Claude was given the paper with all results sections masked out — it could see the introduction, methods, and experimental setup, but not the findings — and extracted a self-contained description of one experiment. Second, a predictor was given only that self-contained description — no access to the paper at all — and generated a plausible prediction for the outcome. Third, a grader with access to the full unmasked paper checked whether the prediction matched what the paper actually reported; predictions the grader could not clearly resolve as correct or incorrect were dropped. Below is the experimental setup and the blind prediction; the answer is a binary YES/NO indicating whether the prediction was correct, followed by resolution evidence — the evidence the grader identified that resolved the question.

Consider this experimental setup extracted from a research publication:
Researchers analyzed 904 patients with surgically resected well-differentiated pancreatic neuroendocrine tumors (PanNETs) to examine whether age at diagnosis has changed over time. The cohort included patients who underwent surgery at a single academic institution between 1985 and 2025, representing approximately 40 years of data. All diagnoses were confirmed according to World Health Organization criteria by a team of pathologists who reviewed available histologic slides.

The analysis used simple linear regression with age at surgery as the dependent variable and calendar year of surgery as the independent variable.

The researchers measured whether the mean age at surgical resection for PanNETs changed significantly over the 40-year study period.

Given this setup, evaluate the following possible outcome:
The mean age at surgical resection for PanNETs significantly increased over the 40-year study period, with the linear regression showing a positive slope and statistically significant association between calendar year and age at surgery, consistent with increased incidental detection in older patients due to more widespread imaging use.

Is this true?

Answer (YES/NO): NO